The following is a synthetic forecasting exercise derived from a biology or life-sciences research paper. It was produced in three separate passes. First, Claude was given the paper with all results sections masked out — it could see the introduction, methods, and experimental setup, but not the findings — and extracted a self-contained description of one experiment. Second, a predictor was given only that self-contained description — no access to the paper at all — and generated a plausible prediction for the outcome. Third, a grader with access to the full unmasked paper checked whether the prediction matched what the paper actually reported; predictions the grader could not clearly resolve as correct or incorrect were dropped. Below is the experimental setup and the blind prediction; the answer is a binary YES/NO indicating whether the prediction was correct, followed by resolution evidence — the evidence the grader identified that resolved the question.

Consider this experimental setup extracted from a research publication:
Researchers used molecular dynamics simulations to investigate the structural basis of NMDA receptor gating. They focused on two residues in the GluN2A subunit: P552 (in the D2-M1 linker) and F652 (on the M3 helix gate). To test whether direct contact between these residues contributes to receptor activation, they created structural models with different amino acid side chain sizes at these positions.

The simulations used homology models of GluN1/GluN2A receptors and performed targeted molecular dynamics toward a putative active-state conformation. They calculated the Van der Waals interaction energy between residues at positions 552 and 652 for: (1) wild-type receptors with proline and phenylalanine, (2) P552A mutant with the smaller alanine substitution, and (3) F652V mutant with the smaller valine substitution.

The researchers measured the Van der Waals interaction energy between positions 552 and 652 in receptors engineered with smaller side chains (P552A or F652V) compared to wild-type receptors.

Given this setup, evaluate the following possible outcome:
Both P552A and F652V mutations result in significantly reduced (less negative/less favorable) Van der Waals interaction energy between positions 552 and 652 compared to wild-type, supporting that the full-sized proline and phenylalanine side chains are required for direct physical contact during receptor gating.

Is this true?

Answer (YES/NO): YES